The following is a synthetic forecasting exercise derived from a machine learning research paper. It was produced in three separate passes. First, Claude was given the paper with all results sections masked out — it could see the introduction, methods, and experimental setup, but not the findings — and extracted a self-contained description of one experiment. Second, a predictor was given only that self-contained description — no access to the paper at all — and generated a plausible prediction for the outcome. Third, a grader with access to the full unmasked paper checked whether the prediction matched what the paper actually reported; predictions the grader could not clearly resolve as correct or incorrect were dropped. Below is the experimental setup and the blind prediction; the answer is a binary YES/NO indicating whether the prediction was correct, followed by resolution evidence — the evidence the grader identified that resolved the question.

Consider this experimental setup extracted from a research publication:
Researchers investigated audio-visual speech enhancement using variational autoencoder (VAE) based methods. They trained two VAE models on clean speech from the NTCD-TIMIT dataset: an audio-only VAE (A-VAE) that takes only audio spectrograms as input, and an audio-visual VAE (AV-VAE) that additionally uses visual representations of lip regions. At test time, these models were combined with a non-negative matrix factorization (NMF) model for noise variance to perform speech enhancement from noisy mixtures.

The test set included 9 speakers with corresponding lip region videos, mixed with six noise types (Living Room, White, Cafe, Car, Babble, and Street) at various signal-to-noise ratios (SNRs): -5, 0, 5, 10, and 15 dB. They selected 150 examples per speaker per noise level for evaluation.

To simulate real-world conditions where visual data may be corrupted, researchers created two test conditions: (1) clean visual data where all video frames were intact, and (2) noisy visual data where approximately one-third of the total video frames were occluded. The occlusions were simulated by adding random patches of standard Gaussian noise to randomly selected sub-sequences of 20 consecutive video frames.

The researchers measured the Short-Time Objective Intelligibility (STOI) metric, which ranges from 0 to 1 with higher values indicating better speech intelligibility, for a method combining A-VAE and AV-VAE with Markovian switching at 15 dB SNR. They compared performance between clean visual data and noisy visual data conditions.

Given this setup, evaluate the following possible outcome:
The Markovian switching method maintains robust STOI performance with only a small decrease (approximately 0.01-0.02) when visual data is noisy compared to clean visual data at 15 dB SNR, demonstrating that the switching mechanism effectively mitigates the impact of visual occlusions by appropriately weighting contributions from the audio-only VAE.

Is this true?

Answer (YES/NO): NO